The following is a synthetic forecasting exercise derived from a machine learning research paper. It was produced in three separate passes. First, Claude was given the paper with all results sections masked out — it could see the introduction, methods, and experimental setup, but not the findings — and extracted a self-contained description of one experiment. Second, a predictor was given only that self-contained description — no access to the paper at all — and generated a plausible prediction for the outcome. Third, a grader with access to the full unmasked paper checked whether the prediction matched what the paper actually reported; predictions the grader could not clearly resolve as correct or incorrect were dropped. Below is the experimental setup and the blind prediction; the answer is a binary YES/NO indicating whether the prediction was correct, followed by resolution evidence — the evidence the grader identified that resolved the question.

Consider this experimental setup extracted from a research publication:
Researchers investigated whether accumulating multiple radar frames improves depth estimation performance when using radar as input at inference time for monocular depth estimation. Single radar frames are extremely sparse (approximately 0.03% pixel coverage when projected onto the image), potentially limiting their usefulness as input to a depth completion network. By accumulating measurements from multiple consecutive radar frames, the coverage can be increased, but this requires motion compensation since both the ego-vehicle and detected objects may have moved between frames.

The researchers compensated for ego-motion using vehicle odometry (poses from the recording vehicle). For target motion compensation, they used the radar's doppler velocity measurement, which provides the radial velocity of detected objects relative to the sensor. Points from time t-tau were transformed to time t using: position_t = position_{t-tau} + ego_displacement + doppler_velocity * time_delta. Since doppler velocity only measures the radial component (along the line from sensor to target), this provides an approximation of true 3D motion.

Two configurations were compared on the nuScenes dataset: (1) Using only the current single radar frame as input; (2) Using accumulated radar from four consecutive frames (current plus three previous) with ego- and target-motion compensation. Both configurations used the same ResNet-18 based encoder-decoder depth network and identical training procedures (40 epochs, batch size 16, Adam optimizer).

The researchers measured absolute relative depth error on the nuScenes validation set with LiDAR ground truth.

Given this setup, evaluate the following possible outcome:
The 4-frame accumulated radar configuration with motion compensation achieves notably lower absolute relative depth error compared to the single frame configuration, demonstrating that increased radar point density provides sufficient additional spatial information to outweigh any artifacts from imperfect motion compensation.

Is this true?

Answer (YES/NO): YES